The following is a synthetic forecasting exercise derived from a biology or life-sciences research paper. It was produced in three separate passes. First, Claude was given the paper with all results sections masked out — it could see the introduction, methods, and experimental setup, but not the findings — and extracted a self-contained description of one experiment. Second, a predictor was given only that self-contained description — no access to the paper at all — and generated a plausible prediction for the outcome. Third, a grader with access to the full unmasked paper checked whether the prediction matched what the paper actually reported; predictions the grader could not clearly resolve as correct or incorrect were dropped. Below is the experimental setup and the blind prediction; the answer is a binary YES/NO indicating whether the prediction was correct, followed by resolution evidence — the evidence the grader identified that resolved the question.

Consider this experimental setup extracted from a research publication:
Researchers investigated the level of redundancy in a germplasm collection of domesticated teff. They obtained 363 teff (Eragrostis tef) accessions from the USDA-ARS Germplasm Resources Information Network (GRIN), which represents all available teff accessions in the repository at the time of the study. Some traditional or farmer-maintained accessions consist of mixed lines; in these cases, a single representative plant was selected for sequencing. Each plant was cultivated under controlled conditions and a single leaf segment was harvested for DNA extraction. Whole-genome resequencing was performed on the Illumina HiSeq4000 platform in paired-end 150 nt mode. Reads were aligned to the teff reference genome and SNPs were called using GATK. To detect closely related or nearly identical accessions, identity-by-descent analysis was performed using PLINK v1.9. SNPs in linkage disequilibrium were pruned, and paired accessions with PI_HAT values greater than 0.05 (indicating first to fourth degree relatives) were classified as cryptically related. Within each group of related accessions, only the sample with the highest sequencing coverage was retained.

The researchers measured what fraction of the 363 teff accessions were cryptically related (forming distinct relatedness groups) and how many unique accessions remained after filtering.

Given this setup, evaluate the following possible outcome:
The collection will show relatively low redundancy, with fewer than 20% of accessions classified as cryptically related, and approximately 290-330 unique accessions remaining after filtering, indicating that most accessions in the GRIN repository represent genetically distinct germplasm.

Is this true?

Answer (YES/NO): NO